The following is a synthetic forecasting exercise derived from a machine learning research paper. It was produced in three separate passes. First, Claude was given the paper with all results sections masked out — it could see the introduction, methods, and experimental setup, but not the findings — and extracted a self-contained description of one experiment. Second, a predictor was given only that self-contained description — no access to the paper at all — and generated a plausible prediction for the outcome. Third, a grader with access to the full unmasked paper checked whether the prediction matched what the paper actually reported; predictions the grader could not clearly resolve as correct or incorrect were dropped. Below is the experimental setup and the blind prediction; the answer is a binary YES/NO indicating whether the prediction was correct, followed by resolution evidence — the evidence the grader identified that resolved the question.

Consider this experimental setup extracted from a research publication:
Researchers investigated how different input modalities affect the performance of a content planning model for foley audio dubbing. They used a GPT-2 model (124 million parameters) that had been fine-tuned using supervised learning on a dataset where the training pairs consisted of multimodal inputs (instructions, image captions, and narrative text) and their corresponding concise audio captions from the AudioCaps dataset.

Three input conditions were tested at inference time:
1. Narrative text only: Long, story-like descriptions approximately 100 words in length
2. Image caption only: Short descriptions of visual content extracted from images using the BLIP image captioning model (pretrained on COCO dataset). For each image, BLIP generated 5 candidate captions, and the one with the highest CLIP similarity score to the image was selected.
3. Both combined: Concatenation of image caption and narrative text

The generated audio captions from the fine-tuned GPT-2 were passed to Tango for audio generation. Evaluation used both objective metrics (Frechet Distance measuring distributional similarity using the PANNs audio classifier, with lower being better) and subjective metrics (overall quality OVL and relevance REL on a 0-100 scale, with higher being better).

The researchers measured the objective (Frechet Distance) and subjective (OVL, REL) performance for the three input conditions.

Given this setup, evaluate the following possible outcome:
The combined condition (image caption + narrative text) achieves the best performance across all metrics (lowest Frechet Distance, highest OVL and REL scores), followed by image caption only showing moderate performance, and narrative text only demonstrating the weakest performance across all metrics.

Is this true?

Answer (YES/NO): NO